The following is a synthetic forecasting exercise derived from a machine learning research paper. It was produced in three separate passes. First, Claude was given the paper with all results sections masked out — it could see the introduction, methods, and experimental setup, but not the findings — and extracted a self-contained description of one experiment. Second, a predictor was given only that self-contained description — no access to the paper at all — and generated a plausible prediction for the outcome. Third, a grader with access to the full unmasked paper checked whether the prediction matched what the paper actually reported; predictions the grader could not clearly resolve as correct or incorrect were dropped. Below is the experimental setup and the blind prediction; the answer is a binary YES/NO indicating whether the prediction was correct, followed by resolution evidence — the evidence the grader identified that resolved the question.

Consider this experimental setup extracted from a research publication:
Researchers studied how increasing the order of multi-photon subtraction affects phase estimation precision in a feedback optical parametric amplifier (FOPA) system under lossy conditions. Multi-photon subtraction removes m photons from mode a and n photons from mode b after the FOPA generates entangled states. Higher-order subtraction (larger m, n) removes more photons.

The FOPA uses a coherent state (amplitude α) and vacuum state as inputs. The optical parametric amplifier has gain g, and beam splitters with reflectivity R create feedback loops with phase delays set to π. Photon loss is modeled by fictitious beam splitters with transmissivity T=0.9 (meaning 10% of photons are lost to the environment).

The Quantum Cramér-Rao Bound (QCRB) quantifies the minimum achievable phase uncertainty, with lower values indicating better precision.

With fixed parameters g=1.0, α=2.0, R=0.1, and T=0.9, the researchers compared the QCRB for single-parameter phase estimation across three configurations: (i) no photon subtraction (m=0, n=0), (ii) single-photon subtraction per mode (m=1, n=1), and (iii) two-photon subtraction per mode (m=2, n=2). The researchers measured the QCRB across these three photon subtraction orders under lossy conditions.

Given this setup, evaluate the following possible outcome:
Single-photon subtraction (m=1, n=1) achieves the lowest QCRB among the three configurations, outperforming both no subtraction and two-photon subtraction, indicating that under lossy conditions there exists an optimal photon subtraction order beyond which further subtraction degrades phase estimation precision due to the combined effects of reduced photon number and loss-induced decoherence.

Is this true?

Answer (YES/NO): NO